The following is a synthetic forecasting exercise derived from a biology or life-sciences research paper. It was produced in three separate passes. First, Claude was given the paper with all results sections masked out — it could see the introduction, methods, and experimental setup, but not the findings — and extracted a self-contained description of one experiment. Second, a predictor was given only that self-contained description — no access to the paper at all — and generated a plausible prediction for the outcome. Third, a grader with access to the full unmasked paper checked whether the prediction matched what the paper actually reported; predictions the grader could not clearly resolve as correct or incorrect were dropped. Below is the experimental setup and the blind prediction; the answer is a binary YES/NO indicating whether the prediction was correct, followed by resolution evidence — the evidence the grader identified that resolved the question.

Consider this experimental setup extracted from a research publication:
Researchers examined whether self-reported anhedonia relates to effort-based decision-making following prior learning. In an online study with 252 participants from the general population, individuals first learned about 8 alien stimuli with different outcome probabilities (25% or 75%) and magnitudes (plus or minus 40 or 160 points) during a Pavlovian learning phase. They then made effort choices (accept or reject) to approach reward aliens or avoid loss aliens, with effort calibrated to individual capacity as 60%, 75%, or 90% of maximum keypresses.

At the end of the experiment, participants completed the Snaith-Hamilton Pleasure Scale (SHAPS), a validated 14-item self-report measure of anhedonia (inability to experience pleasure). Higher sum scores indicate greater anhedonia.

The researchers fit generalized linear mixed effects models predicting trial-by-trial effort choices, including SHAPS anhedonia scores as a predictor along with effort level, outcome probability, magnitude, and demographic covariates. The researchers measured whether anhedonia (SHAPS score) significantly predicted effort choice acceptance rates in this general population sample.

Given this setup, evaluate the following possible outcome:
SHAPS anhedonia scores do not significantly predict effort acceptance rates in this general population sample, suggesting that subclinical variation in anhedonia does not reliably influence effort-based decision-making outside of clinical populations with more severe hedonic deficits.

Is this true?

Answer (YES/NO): NO